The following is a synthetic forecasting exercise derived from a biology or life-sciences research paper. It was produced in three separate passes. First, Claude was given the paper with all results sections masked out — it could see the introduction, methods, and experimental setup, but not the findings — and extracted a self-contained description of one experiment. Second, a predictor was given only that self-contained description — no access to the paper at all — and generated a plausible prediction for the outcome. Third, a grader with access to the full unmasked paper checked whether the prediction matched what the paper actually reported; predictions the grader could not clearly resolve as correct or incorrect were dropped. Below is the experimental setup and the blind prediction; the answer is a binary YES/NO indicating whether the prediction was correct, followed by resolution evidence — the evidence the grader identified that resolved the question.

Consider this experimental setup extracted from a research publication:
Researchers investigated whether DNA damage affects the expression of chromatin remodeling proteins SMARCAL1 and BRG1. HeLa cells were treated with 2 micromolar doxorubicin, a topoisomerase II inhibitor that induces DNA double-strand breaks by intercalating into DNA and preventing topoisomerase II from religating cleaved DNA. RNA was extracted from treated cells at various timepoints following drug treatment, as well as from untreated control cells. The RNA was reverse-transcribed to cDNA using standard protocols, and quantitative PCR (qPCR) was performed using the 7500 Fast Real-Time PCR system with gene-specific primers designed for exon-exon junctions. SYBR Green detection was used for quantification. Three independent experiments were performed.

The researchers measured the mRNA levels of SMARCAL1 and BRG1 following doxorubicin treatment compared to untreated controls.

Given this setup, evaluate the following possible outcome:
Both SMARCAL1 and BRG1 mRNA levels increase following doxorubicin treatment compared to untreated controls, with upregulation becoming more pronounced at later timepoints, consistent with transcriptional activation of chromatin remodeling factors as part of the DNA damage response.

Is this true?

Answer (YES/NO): NO